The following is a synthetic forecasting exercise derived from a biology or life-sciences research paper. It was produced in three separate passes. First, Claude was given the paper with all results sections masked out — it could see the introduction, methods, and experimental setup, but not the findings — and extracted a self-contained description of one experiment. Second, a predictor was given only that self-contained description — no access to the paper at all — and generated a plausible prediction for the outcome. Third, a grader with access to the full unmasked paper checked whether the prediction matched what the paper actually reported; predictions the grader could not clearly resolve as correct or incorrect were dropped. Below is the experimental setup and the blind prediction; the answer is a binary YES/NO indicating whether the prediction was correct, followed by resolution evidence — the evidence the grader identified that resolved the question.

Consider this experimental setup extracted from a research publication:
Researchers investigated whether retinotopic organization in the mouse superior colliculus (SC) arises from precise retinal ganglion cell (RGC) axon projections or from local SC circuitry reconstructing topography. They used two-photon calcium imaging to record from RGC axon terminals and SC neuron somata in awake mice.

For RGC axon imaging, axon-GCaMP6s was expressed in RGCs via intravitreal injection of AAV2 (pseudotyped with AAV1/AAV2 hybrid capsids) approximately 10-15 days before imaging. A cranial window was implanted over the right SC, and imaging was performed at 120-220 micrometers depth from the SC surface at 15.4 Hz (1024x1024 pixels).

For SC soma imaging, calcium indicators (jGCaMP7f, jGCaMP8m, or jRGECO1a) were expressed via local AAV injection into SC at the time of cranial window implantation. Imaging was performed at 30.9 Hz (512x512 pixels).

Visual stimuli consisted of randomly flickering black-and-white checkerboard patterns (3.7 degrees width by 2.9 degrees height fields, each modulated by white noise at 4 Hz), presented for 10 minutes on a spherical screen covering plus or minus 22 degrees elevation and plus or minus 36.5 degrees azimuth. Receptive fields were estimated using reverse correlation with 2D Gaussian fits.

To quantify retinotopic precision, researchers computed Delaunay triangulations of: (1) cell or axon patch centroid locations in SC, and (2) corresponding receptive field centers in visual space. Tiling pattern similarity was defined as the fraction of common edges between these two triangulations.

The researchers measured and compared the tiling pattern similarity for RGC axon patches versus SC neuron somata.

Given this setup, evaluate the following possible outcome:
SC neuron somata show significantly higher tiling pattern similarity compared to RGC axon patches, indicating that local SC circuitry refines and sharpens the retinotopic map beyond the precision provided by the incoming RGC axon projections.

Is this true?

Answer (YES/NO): NO